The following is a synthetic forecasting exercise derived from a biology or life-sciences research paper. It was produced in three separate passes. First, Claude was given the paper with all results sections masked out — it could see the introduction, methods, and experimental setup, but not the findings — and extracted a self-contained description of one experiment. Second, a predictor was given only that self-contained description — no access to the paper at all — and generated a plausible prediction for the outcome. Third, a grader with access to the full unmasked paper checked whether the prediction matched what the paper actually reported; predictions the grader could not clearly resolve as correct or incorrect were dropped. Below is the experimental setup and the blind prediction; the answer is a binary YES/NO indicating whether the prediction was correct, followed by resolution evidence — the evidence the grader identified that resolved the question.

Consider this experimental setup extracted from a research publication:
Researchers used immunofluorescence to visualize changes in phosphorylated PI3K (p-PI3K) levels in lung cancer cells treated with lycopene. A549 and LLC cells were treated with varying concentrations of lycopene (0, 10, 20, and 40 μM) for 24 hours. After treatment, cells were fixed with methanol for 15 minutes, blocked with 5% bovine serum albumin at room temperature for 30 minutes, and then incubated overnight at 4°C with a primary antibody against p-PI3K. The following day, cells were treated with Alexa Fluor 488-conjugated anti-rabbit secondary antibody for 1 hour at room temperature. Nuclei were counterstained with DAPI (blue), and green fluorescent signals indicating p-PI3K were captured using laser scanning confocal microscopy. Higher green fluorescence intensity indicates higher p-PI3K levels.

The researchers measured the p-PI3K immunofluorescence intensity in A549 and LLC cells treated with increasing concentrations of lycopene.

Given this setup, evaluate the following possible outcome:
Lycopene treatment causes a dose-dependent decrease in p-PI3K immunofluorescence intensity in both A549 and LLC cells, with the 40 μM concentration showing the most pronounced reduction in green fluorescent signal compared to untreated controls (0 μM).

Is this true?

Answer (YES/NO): YES